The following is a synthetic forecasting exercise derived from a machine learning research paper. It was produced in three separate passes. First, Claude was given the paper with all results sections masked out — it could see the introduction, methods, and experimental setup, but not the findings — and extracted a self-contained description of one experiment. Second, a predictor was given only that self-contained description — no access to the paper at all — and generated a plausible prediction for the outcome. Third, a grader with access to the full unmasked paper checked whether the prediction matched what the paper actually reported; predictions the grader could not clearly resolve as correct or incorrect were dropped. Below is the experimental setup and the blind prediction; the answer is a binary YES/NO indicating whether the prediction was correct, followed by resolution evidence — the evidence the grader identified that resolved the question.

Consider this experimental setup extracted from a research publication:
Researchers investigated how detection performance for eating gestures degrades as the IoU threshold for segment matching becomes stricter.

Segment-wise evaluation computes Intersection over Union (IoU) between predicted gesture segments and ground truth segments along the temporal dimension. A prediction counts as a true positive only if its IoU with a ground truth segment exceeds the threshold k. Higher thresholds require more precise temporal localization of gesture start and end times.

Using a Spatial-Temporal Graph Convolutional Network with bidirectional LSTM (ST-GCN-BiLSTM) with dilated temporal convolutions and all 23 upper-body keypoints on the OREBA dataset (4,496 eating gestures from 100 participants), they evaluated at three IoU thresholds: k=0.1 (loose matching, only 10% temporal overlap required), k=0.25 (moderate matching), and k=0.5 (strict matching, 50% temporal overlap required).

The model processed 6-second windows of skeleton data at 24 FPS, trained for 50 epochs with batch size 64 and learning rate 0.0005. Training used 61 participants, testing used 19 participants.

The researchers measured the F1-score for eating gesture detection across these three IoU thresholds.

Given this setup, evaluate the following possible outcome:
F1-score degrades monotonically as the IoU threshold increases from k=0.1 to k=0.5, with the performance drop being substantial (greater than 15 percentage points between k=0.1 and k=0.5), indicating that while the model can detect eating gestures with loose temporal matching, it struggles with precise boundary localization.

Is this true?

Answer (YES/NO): NO